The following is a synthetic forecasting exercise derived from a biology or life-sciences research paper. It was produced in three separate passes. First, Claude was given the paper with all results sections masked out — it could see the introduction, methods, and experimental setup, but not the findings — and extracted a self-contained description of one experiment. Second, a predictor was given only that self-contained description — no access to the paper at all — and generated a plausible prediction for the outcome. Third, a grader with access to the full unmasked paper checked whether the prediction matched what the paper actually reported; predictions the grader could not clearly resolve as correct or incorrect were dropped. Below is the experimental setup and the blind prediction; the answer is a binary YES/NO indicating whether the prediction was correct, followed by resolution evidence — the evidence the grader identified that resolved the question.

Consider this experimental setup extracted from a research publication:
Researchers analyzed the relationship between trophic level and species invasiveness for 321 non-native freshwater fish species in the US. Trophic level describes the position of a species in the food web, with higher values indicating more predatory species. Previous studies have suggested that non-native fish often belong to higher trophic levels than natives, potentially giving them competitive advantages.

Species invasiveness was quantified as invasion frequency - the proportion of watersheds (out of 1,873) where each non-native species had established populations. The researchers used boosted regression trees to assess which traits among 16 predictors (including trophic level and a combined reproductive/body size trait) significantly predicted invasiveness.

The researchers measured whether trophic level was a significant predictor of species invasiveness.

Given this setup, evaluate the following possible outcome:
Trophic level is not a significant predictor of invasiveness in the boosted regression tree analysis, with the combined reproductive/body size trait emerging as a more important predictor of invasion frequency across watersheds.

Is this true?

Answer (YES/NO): NO